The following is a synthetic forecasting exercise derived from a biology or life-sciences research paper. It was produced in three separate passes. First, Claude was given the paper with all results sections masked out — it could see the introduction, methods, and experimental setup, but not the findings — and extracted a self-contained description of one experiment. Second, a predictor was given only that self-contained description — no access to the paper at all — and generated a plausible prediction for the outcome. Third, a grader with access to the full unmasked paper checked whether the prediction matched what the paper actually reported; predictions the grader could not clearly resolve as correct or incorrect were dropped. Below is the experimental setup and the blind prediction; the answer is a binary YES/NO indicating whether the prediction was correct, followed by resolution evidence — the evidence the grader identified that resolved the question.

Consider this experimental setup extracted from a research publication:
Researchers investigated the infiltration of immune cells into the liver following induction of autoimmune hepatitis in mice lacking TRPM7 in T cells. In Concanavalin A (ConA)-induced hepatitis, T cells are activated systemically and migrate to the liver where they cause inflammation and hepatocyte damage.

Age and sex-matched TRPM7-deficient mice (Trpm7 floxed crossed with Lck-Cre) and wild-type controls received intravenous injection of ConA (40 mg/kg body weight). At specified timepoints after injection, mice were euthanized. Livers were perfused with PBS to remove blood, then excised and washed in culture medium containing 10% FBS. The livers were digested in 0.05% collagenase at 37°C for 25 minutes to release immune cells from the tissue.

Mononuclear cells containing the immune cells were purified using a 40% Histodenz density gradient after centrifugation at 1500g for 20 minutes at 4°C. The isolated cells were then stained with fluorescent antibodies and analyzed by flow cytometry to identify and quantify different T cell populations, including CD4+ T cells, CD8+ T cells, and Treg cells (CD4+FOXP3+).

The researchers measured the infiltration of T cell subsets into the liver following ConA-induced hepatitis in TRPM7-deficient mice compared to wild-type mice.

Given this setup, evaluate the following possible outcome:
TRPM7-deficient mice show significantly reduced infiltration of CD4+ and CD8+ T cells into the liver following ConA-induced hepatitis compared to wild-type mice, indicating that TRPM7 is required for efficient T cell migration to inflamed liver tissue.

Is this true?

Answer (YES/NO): NO